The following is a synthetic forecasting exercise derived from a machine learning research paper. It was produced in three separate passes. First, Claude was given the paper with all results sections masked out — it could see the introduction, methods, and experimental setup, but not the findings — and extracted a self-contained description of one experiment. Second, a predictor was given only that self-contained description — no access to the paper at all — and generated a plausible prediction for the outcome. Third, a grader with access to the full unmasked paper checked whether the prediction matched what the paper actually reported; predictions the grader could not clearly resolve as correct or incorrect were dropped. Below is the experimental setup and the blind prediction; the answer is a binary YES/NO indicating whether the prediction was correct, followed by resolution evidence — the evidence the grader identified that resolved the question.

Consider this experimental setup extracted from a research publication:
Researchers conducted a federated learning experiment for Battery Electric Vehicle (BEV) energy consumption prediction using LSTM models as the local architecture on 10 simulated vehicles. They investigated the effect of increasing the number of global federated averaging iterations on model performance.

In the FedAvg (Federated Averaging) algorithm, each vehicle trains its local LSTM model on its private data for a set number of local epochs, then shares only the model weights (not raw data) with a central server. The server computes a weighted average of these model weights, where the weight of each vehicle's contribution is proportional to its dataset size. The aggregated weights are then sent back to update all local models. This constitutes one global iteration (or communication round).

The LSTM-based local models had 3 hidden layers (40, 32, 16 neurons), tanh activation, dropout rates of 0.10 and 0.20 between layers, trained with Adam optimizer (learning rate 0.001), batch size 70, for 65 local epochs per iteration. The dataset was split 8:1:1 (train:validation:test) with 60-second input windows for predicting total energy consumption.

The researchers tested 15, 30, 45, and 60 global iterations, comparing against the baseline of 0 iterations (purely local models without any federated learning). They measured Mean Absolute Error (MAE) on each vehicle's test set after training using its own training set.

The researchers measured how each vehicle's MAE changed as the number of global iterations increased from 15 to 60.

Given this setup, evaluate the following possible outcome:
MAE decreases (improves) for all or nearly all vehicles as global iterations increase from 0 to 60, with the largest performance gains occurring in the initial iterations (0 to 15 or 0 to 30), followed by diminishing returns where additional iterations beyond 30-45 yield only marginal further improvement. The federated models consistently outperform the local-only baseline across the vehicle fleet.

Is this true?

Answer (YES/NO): NO